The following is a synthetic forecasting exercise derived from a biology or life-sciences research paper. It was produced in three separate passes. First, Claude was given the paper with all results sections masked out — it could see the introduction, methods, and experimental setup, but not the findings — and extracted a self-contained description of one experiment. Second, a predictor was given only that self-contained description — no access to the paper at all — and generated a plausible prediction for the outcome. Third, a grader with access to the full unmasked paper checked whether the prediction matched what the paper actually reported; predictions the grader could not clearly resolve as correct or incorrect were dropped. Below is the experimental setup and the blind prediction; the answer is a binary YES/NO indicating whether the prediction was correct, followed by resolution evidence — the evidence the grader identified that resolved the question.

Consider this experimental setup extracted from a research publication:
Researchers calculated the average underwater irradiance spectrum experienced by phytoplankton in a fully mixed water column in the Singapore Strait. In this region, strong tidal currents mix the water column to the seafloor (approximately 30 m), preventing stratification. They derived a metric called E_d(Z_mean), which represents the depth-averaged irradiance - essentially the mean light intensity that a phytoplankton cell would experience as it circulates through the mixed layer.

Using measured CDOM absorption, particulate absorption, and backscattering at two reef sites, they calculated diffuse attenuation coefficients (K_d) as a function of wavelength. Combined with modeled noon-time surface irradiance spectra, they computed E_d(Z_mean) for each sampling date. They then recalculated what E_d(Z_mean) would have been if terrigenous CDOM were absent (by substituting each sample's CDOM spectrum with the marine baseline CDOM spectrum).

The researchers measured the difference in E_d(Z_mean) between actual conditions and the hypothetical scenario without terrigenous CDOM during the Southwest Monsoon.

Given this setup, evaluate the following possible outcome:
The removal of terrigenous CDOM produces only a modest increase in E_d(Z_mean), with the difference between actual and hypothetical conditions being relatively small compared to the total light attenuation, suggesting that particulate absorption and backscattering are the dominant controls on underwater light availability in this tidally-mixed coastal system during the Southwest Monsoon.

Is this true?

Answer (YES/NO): NO